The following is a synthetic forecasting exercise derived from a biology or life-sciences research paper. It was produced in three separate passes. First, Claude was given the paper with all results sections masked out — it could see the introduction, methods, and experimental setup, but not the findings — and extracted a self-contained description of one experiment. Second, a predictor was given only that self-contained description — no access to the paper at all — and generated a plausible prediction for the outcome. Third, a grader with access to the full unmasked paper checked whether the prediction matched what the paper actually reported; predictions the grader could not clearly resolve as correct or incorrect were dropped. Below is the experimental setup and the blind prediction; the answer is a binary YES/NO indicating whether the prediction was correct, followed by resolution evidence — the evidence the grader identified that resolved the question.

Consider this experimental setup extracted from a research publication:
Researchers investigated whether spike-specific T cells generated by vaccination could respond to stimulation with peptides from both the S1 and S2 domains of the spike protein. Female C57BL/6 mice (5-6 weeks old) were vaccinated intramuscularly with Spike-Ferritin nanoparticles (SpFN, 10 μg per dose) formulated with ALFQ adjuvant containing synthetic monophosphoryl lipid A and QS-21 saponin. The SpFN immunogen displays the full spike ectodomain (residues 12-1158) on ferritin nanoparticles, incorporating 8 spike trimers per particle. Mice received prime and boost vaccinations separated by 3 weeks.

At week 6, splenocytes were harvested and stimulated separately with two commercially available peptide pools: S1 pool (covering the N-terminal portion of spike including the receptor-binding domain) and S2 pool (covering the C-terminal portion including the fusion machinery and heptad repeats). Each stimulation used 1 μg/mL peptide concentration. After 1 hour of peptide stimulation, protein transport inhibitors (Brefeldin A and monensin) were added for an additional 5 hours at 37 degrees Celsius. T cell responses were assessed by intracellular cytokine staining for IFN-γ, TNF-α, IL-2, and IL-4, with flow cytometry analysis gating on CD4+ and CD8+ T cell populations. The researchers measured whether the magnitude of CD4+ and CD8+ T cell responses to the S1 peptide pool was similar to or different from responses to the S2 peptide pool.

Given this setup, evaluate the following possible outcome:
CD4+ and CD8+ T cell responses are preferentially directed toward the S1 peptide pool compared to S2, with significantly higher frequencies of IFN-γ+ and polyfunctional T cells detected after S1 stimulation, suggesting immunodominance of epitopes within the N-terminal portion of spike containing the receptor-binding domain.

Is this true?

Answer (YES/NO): YES